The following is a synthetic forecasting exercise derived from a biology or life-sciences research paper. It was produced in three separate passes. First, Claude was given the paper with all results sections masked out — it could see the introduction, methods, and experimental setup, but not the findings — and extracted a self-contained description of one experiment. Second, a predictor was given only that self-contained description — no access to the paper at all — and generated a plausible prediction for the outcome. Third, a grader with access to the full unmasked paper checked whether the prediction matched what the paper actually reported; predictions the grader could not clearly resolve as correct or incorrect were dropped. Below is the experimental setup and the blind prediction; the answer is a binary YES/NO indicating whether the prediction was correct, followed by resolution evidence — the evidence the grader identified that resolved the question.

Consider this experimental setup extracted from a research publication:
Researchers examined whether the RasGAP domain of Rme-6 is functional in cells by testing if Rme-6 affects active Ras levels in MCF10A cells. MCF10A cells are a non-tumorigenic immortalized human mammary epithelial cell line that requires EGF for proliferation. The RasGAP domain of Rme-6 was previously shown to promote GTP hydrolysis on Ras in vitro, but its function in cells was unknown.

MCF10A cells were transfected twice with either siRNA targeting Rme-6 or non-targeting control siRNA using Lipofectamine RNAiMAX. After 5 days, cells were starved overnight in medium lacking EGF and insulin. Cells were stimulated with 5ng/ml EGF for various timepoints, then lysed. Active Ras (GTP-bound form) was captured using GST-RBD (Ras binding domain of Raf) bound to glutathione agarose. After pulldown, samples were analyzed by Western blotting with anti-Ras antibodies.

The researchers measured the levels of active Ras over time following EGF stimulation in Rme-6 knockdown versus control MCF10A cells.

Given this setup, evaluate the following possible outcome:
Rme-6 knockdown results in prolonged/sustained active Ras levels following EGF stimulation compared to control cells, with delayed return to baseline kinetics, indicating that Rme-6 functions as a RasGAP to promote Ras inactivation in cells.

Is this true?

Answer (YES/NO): NO